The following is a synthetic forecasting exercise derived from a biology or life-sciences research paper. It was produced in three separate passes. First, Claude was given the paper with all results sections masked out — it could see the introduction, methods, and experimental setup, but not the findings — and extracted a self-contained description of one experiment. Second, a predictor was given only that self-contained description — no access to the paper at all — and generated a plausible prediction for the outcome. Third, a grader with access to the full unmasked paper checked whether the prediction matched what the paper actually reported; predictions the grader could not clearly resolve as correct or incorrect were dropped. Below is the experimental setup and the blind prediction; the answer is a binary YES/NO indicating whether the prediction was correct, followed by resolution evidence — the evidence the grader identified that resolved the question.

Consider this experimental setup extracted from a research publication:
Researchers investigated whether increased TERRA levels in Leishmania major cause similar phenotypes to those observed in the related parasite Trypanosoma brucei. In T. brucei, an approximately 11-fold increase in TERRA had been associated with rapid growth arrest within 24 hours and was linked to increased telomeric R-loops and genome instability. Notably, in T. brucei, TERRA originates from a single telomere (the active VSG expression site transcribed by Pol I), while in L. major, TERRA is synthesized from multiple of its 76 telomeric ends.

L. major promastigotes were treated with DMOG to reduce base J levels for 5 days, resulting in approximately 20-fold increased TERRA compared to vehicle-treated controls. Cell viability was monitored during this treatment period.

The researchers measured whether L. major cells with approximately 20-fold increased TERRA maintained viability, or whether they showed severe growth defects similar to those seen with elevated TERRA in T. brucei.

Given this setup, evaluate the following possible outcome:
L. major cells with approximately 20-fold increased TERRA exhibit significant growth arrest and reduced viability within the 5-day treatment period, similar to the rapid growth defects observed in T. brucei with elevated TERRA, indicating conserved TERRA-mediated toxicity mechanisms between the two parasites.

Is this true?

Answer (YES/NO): NO